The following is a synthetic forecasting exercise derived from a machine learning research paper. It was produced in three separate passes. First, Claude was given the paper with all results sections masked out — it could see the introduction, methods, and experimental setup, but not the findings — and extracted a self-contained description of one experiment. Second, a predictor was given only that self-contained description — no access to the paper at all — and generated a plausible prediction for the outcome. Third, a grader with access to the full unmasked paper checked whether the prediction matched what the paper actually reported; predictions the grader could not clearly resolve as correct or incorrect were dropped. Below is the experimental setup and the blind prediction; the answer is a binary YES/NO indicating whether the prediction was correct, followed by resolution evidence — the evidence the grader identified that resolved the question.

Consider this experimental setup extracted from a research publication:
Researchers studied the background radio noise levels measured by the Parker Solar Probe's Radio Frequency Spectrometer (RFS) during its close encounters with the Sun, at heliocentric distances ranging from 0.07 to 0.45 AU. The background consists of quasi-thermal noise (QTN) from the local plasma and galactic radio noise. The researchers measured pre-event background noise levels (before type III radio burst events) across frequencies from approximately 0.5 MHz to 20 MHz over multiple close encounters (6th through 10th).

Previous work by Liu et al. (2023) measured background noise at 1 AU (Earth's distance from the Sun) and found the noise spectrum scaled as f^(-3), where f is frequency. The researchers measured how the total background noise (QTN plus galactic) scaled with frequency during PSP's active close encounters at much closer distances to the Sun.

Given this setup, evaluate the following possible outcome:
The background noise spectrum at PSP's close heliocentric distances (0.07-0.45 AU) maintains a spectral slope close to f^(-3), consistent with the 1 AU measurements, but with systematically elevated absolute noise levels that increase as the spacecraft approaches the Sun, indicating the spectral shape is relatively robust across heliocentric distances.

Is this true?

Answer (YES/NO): NO